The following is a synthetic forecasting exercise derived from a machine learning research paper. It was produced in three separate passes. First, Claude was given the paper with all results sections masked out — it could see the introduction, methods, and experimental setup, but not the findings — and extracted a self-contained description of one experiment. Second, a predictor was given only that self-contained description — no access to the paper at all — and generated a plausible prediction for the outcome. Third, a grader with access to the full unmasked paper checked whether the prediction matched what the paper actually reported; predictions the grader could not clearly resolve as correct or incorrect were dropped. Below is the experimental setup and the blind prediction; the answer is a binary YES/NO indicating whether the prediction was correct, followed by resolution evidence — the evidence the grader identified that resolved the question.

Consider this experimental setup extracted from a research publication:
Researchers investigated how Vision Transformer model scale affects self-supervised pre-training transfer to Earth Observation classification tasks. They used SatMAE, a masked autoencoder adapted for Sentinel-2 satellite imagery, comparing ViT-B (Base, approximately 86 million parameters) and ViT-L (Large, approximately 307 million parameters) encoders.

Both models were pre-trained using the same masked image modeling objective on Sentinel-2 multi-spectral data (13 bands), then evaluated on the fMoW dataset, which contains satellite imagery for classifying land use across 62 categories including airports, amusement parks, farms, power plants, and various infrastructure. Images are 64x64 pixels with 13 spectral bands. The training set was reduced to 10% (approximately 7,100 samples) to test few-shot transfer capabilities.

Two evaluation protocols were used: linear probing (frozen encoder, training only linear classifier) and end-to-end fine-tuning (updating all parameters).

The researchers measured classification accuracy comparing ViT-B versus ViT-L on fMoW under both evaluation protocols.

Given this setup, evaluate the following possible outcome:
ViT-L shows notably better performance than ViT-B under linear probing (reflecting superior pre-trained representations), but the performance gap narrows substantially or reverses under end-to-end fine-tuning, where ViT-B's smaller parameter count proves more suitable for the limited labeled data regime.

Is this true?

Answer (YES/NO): NO